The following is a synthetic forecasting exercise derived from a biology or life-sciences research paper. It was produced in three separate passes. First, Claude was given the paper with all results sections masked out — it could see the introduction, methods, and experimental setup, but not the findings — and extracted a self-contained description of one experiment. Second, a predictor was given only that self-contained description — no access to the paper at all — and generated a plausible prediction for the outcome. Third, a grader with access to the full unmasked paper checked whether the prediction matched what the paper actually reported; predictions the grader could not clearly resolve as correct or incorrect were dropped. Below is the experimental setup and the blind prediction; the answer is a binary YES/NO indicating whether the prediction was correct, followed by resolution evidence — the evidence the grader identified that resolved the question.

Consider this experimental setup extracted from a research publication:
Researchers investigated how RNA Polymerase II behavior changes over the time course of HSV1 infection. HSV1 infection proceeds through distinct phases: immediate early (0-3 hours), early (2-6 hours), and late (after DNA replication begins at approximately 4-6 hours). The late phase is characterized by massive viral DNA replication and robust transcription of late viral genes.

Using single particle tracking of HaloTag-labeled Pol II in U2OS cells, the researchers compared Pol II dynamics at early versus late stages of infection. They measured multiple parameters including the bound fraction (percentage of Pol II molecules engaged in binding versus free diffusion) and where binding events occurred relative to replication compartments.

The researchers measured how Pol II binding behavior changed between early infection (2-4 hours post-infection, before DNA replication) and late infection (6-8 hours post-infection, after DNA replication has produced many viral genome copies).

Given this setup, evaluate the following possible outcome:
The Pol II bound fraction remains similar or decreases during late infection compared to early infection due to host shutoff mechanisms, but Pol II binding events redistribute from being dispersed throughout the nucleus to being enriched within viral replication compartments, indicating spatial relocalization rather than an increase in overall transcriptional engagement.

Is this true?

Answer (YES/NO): NO